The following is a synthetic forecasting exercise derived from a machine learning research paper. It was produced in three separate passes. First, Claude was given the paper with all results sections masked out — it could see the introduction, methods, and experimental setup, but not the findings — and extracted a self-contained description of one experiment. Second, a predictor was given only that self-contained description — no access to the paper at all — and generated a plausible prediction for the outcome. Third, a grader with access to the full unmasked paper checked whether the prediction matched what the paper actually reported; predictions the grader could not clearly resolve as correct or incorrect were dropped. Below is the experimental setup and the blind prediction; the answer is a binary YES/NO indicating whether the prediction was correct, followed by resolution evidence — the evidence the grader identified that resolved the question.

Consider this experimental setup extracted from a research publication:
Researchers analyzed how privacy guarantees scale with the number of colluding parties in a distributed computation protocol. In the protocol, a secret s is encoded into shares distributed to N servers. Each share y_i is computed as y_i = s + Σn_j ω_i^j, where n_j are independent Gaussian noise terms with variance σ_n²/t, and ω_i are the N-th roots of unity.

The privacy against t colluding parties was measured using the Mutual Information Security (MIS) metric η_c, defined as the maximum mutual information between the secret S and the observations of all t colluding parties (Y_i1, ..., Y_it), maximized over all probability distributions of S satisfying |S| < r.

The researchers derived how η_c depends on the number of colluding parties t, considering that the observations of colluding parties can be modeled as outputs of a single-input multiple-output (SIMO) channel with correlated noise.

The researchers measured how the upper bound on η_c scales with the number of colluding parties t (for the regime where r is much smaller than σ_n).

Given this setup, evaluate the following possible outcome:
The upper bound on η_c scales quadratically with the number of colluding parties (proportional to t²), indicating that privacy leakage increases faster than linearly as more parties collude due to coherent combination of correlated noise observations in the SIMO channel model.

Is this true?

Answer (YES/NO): YES